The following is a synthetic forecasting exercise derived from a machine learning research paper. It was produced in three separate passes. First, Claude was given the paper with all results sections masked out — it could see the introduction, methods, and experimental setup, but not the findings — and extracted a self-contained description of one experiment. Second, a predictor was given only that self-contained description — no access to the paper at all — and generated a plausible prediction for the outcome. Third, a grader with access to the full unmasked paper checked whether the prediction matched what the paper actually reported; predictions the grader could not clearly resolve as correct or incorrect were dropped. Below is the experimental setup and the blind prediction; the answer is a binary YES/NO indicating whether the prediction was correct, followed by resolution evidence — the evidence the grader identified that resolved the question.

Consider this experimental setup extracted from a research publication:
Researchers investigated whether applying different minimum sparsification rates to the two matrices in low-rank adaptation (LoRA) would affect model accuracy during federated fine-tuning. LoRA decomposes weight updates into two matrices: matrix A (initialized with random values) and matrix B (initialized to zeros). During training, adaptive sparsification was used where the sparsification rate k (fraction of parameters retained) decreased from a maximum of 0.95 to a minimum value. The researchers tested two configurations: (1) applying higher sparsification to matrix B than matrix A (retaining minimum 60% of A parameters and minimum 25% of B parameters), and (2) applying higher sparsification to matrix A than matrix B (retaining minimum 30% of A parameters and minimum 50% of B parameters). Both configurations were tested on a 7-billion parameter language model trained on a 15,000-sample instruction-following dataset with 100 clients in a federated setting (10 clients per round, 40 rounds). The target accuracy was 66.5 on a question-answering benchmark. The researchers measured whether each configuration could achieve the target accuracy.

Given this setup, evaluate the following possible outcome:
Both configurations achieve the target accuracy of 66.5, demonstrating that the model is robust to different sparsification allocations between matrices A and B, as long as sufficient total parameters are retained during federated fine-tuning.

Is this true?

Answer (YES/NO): NO